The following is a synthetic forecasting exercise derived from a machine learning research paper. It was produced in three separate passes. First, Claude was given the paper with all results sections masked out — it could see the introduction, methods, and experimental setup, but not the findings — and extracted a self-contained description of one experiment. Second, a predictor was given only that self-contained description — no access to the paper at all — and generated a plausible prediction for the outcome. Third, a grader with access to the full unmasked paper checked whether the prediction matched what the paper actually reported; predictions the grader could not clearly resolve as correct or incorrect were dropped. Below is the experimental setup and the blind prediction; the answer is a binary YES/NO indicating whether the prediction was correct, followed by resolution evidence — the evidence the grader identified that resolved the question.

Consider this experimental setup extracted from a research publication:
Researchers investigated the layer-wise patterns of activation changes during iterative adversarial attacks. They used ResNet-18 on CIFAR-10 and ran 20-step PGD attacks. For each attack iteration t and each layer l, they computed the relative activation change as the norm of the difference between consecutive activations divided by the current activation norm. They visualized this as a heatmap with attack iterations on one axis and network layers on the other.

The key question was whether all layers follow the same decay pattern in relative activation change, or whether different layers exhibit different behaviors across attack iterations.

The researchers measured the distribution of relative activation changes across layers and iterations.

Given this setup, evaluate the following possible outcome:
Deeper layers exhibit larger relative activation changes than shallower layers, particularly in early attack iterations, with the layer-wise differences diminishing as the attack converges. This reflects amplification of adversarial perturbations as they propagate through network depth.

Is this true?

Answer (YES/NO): YES